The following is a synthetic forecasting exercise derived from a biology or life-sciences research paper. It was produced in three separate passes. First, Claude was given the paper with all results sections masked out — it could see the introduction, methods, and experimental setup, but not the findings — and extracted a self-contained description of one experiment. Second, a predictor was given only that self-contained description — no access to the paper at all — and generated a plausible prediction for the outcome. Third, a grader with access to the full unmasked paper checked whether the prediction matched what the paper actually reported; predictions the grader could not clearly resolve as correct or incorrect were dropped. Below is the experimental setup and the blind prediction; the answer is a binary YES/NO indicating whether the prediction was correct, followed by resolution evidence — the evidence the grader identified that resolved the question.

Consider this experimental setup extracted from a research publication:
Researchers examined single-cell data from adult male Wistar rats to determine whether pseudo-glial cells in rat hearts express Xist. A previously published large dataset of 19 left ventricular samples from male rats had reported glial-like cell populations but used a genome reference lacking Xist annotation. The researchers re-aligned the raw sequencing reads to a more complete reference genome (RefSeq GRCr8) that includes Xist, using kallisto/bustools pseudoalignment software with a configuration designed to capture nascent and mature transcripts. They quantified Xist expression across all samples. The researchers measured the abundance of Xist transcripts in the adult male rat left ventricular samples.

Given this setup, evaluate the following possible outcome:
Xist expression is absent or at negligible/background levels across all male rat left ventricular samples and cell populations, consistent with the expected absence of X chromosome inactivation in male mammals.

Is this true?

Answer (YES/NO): YES